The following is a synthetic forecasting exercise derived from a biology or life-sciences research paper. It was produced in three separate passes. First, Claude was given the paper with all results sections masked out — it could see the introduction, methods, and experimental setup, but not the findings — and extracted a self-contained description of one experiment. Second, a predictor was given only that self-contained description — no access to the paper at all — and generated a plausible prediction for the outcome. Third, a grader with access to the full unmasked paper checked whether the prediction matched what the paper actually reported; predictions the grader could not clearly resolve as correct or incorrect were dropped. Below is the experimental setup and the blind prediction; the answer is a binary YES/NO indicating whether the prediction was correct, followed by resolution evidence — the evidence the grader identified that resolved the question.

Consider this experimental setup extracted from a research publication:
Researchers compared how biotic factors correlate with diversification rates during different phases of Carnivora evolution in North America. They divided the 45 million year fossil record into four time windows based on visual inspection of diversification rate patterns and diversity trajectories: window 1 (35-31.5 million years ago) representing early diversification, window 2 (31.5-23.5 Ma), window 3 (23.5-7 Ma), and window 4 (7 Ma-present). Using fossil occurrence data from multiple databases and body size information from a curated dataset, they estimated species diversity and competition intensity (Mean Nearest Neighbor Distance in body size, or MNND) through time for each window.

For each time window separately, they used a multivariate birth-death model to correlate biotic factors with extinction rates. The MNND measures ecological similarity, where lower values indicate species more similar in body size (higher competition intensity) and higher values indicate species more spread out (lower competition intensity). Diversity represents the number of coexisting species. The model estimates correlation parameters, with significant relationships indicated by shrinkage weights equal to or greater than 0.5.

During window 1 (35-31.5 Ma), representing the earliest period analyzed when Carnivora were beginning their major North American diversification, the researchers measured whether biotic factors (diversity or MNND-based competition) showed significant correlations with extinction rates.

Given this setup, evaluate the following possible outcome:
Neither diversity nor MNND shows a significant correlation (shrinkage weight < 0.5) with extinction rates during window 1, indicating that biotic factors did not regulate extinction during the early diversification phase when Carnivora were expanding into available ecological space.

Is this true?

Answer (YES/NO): YES